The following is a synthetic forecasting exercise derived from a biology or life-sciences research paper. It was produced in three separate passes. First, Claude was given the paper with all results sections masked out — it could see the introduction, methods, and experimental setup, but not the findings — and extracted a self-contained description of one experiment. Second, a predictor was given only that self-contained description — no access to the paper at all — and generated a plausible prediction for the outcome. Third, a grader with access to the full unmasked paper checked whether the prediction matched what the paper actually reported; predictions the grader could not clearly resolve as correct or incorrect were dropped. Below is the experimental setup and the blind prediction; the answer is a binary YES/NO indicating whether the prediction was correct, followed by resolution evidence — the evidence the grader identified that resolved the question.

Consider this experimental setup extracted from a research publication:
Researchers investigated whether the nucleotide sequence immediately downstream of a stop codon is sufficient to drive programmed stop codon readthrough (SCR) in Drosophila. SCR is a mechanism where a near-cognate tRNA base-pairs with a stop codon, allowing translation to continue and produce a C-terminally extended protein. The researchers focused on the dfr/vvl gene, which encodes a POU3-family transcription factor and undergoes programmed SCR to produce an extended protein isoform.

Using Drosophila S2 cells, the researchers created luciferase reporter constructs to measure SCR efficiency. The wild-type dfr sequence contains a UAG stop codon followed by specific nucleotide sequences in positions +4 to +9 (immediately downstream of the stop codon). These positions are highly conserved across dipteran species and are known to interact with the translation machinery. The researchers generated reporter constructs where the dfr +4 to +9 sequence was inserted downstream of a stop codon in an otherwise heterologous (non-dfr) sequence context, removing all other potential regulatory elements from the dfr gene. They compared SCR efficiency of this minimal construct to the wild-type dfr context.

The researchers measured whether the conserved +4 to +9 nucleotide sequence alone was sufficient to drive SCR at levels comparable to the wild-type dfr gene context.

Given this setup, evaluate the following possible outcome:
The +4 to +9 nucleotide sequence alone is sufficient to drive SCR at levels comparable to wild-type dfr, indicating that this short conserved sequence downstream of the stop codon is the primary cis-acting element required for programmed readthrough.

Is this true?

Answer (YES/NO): NO